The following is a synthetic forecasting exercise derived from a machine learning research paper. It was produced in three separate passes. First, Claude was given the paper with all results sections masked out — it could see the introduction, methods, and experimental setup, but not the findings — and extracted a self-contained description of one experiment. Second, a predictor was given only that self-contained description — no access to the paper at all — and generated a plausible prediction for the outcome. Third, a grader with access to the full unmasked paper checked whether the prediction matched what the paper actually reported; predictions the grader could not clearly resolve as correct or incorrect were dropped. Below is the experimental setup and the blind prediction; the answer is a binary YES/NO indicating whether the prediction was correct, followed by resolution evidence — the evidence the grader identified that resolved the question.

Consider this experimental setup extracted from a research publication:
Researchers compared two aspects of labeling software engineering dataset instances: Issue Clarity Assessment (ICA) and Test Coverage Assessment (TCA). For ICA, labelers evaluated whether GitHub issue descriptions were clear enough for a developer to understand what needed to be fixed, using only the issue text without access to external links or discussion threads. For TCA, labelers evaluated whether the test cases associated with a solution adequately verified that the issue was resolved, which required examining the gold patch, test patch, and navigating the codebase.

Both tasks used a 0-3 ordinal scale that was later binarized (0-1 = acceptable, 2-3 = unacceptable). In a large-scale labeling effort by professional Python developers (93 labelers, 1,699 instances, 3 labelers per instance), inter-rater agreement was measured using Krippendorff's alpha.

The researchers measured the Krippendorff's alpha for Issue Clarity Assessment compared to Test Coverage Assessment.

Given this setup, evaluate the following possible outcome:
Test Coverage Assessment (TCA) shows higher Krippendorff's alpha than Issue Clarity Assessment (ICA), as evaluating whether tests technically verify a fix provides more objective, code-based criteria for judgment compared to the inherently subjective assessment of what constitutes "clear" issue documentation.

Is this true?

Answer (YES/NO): YES